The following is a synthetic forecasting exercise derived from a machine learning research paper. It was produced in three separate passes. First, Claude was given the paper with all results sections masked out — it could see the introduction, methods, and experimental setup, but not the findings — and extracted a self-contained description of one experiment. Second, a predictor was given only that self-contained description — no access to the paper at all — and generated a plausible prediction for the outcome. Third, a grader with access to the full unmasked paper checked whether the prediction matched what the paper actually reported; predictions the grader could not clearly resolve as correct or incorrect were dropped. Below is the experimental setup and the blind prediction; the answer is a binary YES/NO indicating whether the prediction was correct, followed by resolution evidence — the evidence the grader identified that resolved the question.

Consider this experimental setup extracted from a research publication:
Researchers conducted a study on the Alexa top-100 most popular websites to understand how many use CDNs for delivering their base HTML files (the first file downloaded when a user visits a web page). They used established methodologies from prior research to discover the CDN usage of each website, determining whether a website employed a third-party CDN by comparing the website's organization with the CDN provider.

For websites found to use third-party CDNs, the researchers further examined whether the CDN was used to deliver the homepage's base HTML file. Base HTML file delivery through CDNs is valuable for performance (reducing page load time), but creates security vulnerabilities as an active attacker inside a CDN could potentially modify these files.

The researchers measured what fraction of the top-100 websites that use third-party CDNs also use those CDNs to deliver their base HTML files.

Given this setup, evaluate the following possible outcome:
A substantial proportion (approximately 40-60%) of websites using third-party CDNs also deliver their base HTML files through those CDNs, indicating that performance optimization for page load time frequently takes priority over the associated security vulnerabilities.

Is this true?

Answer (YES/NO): NO